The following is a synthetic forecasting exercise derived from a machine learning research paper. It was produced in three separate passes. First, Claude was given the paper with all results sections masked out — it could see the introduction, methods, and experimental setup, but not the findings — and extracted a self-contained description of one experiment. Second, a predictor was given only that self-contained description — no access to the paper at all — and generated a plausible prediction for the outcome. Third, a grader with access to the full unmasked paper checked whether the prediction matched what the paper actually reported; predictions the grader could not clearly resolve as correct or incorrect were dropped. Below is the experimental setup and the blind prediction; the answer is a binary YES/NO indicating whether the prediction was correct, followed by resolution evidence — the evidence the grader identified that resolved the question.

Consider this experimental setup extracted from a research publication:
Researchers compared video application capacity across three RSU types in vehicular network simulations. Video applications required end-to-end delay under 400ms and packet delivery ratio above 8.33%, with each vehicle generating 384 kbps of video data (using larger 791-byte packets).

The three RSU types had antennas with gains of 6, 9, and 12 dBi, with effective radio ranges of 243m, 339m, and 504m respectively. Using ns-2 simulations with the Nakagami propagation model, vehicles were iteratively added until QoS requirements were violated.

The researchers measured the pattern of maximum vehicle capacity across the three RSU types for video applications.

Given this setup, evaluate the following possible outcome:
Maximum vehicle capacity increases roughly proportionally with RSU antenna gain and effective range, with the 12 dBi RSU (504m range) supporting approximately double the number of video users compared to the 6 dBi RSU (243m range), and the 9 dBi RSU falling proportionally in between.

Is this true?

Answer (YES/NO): NO